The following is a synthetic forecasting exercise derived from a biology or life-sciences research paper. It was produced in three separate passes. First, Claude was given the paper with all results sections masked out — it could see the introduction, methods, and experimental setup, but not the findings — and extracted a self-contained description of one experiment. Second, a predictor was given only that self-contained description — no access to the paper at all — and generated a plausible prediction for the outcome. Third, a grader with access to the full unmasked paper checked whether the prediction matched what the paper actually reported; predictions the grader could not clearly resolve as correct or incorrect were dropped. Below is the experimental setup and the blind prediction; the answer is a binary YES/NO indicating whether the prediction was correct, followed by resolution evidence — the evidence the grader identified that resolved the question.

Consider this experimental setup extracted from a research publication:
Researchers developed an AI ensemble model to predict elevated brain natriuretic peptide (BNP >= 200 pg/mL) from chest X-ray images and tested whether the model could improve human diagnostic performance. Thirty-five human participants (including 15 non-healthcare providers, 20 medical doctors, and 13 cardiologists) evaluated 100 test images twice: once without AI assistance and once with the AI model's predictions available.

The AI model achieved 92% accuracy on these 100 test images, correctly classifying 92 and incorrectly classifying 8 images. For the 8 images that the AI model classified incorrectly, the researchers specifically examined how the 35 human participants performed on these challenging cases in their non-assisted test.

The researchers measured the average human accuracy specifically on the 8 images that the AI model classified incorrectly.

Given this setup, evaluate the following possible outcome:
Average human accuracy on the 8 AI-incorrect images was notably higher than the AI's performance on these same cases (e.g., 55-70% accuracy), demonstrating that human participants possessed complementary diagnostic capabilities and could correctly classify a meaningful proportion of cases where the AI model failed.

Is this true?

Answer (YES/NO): NO